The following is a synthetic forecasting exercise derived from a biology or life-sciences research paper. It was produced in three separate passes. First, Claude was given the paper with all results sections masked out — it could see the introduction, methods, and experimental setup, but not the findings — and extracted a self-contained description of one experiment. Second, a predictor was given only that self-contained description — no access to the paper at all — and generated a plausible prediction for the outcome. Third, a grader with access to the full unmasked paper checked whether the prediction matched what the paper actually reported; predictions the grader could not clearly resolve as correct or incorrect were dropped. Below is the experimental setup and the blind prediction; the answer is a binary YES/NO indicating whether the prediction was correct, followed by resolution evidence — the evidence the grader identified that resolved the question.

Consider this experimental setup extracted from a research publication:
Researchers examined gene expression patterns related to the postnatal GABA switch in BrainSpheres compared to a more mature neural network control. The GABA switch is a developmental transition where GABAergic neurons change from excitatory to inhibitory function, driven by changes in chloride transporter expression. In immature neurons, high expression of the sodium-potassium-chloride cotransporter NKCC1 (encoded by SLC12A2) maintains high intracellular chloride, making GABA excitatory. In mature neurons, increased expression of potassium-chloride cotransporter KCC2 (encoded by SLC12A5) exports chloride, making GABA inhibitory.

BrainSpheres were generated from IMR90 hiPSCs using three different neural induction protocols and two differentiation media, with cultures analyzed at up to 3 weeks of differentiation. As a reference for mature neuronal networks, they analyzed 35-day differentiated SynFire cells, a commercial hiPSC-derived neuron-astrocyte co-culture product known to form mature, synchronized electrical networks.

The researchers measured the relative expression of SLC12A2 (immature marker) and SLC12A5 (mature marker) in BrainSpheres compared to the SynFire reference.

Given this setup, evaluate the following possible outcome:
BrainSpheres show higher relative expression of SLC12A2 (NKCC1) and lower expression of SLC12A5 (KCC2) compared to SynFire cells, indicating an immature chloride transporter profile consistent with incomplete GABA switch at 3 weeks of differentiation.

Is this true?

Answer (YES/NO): YES